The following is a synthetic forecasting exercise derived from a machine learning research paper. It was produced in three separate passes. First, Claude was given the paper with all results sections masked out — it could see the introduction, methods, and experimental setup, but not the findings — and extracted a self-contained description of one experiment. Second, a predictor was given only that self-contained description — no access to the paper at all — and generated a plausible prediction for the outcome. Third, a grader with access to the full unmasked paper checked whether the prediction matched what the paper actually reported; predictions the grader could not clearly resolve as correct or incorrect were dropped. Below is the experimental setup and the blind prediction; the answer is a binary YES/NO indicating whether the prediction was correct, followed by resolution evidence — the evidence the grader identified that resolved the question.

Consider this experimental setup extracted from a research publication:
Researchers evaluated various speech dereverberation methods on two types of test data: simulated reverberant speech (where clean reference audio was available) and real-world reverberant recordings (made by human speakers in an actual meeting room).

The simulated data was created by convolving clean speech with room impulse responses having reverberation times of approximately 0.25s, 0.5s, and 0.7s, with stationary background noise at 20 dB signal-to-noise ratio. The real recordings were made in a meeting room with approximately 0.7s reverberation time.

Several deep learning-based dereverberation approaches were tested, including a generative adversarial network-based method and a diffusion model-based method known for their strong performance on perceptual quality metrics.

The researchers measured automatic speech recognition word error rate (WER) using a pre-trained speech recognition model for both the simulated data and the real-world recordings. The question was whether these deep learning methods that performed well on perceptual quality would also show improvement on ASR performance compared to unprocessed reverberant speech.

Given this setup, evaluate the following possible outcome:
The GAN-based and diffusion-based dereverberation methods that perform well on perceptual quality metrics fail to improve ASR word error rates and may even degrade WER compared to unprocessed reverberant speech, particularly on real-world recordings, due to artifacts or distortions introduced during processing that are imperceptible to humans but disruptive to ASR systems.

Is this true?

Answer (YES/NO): NO